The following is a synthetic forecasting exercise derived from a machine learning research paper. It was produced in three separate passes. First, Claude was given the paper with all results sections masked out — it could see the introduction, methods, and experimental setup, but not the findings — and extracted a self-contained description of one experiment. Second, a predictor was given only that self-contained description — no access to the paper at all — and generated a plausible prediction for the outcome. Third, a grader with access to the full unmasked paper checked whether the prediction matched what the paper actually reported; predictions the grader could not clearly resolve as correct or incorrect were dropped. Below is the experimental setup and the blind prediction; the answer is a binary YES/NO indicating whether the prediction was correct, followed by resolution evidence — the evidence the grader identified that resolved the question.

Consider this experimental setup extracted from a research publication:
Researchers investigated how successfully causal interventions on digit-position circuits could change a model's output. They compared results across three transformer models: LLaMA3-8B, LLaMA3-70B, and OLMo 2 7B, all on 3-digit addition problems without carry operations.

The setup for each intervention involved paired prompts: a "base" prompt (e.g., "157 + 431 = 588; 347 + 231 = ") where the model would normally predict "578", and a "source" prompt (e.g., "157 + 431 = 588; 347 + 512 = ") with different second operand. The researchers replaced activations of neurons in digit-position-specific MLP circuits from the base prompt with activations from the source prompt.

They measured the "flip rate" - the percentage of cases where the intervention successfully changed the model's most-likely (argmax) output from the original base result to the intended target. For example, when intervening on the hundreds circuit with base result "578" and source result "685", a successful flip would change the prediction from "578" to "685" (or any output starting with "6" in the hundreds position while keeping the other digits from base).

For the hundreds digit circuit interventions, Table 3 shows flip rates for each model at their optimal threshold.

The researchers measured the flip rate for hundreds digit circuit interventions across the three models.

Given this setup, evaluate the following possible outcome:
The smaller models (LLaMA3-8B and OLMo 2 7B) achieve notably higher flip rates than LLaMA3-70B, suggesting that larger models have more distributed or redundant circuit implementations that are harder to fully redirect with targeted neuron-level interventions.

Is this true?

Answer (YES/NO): YES